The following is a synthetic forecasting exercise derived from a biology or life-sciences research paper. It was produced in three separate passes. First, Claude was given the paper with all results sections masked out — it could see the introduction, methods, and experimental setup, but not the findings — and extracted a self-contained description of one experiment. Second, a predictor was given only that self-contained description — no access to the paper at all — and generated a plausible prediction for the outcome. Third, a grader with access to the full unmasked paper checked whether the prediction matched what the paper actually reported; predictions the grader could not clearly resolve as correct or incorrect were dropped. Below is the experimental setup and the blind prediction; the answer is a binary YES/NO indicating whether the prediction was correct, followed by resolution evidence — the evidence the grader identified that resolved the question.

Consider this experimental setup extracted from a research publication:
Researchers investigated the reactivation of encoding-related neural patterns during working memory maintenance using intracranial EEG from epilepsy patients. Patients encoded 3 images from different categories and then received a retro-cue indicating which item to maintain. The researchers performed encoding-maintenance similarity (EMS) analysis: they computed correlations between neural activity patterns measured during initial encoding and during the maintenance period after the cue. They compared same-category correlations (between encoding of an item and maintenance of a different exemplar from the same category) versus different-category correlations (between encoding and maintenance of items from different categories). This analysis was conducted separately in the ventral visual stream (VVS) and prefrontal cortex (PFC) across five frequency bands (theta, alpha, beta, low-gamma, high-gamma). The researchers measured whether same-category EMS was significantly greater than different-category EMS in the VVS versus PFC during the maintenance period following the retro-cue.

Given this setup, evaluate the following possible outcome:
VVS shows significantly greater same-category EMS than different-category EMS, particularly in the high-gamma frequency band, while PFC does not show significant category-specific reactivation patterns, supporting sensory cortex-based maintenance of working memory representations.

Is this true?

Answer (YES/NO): NO